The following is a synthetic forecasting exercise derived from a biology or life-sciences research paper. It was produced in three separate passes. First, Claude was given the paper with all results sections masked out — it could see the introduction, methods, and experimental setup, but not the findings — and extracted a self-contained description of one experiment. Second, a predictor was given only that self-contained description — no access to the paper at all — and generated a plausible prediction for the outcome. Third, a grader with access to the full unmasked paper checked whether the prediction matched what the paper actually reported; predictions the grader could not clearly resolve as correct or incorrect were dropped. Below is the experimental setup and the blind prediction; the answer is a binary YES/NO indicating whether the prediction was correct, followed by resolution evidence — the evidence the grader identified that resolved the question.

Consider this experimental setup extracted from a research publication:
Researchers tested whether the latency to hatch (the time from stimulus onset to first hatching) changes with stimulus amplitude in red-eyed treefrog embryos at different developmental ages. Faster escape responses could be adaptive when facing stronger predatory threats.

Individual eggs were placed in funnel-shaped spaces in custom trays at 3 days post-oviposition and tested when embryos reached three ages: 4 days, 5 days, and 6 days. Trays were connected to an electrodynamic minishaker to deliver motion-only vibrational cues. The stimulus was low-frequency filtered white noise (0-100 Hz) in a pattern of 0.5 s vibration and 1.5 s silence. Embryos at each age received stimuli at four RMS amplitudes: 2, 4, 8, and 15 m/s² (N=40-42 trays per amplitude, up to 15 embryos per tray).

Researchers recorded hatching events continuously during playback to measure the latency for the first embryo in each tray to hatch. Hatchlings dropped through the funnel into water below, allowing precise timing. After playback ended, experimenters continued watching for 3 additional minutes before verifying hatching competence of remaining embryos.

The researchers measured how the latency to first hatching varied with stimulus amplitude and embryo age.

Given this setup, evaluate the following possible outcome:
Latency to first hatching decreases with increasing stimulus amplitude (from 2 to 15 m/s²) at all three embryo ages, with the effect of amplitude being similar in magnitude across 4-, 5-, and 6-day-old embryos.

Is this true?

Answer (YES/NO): NO